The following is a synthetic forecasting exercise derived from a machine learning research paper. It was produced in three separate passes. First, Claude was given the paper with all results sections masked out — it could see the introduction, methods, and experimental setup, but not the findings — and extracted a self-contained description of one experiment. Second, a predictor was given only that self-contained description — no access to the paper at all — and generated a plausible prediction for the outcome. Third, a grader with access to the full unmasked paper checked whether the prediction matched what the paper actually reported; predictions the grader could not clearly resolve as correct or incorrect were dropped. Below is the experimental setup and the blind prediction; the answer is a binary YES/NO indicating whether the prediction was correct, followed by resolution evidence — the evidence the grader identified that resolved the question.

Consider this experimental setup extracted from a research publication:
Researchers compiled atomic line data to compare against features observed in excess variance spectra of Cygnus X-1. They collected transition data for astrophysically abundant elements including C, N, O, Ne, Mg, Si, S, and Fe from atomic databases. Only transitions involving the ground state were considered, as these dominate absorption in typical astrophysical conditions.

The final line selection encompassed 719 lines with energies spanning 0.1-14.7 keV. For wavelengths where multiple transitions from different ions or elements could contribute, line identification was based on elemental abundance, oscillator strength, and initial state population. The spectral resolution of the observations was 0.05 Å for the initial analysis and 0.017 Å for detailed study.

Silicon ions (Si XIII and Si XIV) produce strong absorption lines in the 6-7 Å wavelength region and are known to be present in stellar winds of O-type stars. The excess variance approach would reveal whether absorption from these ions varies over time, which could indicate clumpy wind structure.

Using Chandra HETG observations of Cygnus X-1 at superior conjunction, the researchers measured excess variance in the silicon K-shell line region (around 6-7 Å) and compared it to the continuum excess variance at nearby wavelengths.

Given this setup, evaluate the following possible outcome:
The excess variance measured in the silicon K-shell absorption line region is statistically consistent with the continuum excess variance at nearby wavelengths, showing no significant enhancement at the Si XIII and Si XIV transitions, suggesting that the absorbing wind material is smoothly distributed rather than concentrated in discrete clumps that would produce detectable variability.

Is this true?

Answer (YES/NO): NO